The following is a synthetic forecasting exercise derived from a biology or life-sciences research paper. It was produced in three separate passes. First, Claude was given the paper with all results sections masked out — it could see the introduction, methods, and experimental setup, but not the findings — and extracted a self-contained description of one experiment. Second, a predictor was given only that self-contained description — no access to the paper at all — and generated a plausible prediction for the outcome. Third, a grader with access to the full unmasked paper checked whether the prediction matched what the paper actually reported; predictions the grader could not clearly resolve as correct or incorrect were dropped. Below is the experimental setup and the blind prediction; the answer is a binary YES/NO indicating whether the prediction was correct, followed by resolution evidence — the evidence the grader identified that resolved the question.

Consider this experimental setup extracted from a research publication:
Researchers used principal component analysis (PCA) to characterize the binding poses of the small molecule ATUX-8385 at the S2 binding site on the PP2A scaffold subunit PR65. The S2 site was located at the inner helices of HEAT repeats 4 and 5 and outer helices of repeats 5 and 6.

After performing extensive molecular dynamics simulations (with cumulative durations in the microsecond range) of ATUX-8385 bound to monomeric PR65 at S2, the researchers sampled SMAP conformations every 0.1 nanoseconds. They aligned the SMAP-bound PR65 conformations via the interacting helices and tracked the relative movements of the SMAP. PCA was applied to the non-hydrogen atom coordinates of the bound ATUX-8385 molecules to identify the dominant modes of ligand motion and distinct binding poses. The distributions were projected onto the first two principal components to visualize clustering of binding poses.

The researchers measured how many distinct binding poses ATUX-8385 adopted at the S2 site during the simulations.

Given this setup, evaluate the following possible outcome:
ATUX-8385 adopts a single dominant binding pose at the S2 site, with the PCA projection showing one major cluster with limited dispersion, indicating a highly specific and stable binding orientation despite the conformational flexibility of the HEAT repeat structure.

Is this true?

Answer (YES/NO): NO